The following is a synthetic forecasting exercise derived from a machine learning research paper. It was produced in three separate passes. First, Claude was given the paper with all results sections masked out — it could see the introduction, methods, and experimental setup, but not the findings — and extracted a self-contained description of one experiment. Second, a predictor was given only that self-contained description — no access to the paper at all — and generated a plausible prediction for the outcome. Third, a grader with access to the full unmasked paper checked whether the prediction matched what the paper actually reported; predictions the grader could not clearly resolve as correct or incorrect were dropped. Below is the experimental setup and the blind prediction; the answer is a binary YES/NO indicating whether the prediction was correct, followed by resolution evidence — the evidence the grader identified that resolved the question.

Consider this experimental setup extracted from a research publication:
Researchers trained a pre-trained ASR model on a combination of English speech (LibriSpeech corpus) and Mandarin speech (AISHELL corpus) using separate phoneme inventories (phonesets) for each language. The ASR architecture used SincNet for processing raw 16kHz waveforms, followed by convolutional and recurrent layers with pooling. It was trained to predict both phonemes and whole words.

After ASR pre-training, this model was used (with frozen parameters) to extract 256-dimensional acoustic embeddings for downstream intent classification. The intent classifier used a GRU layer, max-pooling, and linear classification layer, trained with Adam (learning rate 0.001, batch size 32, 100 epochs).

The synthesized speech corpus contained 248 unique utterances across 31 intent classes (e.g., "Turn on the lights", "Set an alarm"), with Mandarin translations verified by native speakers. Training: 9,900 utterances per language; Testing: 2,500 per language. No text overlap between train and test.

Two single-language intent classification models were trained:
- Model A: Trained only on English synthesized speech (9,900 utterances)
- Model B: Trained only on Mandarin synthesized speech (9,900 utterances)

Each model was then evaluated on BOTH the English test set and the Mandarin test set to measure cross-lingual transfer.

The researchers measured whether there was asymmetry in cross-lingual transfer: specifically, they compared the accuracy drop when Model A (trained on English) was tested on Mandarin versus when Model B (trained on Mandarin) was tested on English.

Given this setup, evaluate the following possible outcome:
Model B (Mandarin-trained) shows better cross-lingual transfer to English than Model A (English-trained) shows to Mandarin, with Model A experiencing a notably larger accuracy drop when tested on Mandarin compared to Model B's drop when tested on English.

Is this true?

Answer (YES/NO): NO